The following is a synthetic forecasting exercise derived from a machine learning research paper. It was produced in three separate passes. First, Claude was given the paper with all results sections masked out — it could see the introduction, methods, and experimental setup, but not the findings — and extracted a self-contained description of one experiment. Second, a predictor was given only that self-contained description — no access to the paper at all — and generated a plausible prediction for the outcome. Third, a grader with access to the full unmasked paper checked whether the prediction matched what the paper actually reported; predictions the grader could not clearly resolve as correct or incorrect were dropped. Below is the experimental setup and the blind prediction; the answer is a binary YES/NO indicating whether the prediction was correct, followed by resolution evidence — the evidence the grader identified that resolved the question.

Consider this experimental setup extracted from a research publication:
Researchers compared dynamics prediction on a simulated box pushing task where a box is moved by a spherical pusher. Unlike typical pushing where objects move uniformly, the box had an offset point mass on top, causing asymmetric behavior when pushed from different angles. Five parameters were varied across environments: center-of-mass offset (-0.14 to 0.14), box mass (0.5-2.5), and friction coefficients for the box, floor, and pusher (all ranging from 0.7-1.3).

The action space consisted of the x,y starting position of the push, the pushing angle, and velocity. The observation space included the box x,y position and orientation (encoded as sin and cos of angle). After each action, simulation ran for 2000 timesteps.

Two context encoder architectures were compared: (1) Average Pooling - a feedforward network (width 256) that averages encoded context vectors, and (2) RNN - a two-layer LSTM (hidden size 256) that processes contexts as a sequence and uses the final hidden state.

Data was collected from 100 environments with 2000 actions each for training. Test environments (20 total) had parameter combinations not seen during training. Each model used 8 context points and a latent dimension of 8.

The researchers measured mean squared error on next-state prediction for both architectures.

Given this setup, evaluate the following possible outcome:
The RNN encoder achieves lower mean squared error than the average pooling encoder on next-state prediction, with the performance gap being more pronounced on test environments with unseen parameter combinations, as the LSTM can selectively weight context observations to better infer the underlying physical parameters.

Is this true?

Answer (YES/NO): NO